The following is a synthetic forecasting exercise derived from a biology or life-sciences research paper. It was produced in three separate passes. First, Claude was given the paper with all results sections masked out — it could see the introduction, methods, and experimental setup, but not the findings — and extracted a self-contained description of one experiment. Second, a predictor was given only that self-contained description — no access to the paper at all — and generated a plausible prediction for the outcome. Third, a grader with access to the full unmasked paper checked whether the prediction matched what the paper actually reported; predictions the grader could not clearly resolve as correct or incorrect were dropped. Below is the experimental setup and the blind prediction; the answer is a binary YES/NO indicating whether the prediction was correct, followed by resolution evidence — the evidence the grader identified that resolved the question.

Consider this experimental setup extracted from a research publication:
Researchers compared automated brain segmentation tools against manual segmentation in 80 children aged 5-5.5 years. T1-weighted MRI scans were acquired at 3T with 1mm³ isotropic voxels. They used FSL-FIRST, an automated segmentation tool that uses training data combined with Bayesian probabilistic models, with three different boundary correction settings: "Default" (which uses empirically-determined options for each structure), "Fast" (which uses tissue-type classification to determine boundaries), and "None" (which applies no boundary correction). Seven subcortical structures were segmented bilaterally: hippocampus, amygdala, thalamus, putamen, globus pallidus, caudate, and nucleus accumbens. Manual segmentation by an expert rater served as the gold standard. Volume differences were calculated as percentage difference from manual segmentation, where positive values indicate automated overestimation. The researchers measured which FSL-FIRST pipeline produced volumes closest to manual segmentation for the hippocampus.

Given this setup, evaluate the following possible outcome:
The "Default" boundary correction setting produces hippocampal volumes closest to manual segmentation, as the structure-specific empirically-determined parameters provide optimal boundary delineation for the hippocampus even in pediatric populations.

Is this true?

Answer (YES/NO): YES